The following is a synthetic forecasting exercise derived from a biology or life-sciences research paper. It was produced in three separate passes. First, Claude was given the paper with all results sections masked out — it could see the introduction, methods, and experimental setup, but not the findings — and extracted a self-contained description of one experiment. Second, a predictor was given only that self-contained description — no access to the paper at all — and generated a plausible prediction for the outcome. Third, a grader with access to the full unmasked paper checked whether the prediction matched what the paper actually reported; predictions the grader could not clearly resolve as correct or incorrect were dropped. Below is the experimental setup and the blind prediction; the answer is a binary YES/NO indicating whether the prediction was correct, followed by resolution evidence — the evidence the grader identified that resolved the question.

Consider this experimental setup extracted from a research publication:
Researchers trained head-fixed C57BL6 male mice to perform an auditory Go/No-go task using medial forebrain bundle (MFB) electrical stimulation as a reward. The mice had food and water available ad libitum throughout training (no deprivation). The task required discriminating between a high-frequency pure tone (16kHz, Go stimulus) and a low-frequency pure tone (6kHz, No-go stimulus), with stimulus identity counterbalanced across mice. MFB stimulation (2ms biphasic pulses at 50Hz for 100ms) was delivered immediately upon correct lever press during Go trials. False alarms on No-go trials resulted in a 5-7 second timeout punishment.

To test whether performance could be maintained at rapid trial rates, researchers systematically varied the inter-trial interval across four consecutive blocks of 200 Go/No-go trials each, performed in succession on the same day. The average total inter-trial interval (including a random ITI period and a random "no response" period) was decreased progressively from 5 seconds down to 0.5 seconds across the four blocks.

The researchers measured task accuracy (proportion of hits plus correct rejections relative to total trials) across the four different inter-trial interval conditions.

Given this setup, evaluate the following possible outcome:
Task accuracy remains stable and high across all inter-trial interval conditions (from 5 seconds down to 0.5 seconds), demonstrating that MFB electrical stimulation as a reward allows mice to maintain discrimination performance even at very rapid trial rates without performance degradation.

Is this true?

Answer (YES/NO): YES